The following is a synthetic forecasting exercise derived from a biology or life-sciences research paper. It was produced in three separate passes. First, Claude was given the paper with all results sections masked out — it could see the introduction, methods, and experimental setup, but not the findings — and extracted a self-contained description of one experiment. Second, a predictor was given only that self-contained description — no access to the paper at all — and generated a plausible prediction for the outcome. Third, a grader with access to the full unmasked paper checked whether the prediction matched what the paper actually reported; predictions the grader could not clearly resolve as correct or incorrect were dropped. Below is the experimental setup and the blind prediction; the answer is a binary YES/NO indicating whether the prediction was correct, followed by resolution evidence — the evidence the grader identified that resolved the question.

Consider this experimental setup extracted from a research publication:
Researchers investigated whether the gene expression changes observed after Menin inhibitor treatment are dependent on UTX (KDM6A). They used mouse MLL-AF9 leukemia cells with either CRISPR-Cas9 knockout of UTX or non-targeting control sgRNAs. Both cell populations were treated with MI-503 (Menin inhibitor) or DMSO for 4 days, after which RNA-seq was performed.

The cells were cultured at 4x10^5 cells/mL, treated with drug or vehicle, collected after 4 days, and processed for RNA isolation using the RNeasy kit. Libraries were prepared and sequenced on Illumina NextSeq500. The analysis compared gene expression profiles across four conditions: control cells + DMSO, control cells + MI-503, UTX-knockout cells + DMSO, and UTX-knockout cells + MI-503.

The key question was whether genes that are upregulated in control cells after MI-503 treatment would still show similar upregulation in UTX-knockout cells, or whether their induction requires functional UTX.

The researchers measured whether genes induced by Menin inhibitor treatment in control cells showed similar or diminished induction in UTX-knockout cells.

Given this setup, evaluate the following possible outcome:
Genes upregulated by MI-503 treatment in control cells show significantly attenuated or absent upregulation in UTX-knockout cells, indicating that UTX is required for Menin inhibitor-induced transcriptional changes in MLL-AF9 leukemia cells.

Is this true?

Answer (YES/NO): YES